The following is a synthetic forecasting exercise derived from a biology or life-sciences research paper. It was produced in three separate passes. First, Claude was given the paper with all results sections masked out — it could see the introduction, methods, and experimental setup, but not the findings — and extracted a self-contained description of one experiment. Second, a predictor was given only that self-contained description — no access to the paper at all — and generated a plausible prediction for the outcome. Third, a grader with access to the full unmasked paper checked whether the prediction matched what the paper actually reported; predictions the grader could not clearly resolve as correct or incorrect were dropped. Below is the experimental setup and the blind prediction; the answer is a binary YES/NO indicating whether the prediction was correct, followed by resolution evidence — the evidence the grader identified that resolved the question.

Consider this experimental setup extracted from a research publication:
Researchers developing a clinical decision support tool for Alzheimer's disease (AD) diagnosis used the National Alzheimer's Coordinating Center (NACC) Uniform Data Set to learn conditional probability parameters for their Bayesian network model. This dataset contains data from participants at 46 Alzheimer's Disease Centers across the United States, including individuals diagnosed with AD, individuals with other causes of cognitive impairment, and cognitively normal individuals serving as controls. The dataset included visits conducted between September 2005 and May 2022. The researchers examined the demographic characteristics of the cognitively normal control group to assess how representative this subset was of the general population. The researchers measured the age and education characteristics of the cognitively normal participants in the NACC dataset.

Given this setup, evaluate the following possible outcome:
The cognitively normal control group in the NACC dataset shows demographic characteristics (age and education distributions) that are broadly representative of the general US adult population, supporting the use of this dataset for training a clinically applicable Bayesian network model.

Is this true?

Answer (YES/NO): NO